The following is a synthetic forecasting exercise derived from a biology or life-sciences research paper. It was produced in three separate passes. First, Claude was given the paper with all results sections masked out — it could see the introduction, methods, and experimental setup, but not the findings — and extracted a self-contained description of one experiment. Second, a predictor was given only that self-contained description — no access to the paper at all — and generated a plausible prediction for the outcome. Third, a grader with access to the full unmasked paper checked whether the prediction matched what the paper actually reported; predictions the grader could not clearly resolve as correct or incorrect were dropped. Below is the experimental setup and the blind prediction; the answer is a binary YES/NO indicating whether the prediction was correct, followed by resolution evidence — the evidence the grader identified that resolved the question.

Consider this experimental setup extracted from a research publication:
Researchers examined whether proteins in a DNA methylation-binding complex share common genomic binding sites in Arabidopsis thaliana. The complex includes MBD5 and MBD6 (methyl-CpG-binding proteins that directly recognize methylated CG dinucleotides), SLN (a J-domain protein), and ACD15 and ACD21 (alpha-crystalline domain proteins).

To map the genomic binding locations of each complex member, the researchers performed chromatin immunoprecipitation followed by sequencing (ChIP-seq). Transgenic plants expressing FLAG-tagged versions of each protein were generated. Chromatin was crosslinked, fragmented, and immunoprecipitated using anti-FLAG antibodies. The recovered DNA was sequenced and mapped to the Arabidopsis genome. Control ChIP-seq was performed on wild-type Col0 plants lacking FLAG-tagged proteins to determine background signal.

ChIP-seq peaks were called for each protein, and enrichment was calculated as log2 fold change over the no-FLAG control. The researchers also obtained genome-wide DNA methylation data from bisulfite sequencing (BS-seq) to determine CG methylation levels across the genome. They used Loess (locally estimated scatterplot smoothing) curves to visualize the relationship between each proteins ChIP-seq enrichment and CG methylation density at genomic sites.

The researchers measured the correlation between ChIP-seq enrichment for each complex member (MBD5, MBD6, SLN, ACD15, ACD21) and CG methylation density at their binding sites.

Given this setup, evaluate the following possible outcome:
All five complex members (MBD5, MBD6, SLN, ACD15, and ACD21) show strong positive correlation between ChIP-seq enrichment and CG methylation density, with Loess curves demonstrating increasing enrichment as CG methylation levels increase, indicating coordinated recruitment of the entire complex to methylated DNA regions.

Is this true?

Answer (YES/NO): NO